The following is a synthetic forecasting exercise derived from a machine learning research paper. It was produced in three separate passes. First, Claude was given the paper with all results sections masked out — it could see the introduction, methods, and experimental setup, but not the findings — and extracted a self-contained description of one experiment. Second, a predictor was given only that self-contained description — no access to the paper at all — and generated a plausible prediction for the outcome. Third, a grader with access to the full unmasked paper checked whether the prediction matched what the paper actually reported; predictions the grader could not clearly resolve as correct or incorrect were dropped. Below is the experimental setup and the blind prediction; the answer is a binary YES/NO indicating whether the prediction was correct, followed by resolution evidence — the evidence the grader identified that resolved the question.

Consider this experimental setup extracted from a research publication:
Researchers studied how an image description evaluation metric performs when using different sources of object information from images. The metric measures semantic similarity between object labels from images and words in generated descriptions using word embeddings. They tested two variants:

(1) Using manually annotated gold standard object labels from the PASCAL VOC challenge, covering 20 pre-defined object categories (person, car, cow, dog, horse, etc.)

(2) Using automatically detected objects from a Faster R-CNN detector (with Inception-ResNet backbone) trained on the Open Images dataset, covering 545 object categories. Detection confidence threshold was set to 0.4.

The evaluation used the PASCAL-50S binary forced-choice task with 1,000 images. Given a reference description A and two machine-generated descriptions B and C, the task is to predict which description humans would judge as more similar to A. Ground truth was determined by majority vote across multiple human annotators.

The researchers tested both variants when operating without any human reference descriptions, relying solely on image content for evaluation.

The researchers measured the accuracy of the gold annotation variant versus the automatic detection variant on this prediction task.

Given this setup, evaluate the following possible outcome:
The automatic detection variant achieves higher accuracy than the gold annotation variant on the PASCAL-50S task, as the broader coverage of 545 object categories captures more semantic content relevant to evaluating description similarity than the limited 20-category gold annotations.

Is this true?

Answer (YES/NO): YES